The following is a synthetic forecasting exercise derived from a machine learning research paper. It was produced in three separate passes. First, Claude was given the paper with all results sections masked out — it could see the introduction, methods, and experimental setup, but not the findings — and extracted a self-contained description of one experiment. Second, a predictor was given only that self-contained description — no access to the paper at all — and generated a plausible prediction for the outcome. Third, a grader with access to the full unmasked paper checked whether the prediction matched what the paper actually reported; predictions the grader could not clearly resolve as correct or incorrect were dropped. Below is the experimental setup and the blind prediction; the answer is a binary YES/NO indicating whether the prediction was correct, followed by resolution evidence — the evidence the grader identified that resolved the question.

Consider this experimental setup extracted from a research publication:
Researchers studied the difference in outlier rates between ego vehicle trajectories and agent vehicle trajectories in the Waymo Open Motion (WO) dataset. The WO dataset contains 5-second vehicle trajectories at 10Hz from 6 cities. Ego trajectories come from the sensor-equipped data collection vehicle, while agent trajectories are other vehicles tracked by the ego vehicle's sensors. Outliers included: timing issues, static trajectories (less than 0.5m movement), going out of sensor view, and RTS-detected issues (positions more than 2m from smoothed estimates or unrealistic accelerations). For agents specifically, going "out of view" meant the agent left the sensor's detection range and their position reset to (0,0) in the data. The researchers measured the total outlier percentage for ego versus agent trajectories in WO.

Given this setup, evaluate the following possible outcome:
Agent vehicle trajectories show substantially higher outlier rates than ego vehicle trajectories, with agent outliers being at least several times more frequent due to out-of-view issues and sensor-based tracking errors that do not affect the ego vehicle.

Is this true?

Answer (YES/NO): NO